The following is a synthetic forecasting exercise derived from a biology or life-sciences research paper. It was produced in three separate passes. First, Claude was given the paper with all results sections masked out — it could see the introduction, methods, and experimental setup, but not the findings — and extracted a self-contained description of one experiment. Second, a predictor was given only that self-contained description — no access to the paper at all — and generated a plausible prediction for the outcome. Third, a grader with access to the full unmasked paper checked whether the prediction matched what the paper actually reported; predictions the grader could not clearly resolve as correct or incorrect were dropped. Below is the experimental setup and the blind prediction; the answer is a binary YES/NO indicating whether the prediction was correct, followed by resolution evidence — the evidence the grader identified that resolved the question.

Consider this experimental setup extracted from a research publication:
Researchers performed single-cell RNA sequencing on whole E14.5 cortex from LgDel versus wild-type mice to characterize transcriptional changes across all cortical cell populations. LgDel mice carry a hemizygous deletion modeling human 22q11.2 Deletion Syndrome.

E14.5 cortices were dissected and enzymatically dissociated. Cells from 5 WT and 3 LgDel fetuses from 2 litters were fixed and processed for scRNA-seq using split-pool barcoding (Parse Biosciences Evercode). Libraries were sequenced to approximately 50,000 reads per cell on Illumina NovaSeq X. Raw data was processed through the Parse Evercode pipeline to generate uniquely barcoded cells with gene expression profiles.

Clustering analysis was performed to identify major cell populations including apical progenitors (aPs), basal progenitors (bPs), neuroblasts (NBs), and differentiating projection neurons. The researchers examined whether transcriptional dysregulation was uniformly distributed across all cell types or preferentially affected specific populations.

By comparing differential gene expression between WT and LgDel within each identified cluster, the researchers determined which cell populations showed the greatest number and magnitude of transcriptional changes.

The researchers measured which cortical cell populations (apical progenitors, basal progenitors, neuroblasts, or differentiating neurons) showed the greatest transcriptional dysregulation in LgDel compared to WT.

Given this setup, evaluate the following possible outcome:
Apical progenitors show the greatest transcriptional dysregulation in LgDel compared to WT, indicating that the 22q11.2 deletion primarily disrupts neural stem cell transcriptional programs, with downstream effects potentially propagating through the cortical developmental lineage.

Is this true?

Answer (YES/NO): NO